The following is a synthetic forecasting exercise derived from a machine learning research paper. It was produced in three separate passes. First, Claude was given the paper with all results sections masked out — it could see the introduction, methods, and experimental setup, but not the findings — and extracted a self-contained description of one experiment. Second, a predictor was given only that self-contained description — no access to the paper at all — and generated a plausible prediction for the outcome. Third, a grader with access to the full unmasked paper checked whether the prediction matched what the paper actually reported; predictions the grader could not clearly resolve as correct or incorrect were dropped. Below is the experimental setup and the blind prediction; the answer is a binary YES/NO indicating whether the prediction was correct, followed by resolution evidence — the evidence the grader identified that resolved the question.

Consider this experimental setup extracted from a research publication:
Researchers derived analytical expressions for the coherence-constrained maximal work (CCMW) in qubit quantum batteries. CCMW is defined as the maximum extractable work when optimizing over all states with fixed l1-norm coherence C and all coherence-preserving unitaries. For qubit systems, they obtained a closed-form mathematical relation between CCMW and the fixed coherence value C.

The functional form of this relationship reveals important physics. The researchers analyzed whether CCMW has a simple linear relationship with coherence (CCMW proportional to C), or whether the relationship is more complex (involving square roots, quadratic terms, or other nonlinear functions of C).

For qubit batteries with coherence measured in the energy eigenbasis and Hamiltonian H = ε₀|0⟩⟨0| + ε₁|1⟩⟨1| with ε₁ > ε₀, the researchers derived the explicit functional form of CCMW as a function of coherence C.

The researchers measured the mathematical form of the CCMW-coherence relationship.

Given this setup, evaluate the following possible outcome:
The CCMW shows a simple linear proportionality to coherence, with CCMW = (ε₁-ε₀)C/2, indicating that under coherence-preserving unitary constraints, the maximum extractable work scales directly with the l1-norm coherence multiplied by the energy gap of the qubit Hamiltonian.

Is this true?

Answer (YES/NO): NO